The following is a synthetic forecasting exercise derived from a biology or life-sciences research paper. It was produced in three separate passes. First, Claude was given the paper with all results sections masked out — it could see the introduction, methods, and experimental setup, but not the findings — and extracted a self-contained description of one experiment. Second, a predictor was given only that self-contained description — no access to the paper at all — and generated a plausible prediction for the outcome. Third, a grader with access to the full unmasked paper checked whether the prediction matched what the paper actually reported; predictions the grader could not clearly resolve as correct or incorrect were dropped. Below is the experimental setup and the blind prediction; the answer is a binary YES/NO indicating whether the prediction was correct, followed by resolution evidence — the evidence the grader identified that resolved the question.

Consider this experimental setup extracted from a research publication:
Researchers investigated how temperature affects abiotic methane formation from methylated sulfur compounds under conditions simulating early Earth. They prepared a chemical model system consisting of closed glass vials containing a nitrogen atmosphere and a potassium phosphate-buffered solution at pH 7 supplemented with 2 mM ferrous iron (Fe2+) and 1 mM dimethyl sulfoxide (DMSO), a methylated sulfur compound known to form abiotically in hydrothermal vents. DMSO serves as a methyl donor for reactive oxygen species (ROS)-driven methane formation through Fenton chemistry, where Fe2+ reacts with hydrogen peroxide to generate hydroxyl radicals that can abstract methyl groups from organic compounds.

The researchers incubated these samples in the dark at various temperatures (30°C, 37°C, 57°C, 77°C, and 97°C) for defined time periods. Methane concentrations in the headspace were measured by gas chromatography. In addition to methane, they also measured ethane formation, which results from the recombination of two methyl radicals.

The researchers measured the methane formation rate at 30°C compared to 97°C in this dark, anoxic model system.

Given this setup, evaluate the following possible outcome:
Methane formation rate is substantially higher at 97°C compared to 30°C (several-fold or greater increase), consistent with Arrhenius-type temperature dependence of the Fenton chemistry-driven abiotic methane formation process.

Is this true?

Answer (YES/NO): YES